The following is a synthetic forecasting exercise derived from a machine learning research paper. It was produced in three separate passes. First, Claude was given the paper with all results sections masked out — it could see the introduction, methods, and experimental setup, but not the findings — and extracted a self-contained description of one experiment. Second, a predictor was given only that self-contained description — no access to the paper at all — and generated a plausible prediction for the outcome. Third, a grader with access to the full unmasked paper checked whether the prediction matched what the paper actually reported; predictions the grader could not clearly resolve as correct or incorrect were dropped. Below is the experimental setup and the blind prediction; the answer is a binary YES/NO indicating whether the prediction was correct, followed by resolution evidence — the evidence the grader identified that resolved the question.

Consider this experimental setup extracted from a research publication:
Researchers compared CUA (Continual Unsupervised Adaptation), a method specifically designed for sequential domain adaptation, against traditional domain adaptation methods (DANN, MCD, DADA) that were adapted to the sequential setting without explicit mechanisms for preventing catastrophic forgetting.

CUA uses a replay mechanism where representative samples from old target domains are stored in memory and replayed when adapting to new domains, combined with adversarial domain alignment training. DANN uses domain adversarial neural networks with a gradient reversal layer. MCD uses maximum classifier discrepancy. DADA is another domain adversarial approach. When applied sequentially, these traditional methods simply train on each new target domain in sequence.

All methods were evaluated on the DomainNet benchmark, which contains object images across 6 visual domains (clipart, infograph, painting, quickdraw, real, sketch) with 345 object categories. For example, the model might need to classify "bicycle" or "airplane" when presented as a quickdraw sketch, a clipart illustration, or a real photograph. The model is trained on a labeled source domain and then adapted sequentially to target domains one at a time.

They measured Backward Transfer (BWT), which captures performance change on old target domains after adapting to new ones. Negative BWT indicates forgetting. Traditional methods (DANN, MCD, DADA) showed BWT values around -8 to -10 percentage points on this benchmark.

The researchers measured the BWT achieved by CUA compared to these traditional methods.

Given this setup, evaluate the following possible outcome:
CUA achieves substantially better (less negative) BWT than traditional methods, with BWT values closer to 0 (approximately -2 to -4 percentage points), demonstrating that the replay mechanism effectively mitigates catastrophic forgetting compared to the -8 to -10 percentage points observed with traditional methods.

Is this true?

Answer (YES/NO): NO